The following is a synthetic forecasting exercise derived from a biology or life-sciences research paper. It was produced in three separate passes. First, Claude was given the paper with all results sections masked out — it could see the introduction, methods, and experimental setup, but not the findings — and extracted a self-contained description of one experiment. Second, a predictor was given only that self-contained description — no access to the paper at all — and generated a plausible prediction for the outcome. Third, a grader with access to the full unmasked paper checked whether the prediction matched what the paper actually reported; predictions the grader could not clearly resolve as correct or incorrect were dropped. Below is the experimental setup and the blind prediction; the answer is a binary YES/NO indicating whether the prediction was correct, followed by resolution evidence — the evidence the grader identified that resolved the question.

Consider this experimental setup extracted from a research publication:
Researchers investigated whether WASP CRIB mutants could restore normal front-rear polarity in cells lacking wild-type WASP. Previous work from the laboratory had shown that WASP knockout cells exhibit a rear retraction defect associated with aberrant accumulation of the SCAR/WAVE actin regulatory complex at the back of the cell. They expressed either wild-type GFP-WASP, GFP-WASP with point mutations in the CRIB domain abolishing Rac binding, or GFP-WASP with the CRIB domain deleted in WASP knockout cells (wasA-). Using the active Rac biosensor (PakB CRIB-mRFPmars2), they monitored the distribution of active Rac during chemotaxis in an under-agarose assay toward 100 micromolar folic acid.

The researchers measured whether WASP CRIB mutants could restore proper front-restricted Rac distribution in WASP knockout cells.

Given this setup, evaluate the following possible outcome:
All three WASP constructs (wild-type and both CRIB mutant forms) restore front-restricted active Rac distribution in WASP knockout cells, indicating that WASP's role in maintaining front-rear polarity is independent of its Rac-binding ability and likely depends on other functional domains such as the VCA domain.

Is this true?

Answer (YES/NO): NO